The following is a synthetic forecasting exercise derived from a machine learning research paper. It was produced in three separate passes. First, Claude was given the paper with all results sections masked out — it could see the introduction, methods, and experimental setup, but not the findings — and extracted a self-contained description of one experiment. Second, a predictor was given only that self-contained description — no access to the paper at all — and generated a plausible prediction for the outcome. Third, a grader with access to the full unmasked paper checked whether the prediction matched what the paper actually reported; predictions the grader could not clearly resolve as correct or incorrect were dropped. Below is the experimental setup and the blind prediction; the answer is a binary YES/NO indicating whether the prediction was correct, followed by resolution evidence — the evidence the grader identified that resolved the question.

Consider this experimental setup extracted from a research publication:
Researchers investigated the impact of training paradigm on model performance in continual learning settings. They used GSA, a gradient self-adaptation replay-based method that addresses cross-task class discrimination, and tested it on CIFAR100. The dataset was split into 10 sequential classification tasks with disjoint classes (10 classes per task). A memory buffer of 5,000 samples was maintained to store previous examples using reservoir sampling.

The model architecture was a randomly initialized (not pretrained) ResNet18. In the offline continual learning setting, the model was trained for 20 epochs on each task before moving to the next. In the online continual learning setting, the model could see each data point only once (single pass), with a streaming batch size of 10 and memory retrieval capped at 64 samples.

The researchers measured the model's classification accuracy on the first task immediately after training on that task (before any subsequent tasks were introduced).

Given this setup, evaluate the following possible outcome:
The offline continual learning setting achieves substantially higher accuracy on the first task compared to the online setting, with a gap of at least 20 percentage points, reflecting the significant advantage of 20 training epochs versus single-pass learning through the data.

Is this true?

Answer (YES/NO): YES